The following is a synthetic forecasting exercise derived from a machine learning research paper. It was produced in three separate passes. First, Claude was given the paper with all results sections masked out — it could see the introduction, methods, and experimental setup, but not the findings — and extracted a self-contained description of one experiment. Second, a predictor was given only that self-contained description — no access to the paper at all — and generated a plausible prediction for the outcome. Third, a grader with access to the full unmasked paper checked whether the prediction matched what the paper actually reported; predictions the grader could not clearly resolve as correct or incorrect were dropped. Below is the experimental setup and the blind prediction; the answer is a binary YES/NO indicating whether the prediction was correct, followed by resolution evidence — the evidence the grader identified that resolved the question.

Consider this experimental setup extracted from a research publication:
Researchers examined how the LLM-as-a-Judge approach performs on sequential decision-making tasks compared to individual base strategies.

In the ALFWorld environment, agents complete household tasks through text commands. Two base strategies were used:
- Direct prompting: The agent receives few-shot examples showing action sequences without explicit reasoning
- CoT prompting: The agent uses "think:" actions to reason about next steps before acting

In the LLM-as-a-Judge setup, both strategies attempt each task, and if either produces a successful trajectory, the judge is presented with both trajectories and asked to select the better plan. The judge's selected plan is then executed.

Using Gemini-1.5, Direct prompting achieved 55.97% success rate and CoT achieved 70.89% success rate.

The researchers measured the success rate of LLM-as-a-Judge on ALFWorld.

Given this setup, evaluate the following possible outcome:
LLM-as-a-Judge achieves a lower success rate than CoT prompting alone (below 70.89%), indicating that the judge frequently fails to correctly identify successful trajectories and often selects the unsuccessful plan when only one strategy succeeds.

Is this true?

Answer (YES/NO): NO